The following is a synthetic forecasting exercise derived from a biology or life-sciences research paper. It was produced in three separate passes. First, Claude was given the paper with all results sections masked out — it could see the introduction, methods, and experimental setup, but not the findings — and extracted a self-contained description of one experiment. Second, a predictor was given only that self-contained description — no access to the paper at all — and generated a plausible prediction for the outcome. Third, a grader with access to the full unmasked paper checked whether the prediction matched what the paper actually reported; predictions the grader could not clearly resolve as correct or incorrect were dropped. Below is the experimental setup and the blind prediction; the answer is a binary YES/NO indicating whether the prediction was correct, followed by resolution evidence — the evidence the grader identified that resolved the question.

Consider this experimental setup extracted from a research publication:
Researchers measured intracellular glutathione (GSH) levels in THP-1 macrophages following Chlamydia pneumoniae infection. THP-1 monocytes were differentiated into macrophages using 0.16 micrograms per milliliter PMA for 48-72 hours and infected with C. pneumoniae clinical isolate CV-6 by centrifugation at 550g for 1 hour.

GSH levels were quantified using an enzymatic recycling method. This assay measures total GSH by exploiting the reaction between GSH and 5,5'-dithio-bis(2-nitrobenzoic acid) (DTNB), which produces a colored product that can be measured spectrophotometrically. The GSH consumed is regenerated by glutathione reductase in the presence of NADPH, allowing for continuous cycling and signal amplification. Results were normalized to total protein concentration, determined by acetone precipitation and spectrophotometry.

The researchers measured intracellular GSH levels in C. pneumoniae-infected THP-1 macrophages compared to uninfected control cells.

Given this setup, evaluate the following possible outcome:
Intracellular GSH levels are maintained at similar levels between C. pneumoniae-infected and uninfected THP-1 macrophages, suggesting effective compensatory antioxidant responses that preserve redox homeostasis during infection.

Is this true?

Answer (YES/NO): NO